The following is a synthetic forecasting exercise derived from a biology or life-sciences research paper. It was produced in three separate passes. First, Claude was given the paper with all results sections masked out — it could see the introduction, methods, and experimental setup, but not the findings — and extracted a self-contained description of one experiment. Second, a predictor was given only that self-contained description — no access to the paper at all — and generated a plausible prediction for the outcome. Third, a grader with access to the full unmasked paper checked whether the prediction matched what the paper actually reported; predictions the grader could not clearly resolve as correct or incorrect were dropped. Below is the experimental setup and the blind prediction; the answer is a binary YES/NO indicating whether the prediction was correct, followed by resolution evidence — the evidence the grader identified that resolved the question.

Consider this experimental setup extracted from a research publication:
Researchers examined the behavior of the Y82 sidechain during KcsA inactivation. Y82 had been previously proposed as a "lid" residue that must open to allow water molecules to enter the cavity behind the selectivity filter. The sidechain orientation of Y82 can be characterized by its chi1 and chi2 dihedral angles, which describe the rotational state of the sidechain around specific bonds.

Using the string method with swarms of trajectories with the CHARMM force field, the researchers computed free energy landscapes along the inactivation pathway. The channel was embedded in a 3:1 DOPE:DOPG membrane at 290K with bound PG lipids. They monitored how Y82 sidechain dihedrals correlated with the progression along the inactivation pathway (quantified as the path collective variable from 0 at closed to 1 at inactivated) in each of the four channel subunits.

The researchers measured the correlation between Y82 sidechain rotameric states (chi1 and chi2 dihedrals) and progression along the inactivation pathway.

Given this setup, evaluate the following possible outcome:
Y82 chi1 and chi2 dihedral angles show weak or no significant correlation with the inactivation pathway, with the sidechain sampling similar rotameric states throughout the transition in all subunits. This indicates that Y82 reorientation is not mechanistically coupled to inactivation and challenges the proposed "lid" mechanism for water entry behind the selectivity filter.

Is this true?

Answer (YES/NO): YES